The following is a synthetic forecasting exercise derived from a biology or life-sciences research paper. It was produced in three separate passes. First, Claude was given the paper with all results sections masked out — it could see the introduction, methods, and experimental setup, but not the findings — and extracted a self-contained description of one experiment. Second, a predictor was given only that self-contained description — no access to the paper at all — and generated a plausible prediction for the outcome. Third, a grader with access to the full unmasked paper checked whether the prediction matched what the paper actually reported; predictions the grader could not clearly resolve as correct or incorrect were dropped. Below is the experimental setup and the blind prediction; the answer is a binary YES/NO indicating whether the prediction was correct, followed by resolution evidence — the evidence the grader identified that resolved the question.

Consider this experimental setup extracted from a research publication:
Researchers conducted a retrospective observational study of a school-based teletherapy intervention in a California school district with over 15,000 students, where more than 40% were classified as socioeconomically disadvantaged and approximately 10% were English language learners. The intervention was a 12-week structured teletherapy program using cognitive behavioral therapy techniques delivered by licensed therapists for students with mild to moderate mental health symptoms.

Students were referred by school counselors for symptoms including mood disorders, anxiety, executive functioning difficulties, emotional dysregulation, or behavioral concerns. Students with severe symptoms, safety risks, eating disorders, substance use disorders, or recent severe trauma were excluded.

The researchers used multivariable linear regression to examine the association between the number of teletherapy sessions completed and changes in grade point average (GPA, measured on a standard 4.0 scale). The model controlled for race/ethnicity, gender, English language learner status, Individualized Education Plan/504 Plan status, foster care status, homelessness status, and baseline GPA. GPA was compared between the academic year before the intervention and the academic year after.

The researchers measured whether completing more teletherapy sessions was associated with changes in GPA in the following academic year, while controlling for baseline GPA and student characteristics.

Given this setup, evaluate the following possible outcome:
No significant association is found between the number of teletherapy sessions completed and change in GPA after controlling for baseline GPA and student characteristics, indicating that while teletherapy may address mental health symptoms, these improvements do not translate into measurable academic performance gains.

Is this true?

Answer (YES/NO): YES